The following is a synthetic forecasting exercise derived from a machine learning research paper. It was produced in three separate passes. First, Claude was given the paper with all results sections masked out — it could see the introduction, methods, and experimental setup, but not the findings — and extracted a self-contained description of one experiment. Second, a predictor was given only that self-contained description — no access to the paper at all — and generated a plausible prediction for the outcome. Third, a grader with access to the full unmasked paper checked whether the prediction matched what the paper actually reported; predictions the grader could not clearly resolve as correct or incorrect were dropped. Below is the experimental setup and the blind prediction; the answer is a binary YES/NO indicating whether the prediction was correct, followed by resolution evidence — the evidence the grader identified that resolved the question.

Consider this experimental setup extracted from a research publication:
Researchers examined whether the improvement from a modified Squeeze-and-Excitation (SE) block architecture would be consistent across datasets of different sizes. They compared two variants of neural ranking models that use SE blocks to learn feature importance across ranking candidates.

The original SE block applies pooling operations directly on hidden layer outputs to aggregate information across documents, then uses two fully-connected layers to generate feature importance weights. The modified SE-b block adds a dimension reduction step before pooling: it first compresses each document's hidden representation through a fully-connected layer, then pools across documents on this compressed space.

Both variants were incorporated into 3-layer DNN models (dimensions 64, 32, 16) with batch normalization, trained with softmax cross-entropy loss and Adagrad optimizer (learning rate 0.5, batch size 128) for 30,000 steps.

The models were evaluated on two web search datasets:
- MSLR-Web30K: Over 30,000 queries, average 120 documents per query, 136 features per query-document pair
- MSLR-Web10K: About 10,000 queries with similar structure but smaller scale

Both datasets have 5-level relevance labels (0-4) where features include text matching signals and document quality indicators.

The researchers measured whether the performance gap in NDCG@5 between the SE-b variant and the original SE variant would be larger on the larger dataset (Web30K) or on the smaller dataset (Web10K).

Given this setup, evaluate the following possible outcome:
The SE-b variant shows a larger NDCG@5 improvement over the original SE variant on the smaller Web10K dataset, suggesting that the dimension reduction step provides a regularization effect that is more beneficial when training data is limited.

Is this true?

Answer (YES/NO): YES